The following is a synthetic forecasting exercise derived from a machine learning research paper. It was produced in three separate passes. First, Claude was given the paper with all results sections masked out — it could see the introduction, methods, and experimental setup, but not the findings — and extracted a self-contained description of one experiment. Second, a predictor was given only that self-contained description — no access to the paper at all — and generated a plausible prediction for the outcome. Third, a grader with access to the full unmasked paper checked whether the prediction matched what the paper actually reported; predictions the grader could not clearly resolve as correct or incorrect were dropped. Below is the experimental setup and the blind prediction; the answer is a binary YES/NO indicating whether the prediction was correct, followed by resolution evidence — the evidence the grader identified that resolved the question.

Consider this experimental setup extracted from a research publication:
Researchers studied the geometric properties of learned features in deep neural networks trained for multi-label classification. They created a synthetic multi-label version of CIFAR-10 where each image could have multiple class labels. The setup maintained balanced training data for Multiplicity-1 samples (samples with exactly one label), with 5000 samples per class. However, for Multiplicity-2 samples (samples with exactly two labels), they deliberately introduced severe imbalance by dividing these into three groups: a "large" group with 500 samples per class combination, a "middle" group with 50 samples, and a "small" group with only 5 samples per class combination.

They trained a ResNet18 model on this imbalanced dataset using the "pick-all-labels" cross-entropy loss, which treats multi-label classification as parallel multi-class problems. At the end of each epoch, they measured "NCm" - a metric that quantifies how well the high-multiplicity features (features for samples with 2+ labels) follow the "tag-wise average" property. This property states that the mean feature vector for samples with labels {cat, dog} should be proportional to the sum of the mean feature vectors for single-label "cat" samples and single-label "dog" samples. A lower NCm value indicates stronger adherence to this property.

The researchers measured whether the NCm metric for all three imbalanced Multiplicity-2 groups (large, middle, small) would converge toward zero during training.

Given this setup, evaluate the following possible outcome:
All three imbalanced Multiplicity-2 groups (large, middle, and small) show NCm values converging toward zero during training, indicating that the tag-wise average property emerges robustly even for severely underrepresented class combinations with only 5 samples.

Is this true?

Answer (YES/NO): YES